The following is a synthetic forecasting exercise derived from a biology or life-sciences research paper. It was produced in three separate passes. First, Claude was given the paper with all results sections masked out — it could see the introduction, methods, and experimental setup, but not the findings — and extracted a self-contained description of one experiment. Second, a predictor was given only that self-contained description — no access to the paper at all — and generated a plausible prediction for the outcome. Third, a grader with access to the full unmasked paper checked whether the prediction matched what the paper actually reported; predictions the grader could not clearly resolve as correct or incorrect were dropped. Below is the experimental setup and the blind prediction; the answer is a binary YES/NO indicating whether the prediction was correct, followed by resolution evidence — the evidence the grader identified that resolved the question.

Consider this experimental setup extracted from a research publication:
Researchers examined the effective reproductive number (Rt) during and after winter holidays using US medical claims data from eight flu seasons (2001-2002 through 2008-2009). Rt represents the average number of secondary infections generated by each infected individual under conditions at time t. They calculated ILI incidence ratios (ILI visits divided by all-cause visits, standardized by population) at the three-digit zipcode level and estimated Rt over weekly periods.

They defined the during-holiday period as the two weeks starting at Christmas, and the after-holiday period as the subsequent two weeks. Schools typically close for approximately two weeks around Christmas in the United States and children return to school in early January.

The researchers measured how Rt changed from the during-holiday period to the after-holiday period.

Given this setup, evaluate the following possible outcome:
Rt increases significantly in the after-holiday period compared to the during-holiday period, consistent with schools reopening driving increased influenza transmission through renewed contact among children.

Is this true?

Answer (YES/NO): YES